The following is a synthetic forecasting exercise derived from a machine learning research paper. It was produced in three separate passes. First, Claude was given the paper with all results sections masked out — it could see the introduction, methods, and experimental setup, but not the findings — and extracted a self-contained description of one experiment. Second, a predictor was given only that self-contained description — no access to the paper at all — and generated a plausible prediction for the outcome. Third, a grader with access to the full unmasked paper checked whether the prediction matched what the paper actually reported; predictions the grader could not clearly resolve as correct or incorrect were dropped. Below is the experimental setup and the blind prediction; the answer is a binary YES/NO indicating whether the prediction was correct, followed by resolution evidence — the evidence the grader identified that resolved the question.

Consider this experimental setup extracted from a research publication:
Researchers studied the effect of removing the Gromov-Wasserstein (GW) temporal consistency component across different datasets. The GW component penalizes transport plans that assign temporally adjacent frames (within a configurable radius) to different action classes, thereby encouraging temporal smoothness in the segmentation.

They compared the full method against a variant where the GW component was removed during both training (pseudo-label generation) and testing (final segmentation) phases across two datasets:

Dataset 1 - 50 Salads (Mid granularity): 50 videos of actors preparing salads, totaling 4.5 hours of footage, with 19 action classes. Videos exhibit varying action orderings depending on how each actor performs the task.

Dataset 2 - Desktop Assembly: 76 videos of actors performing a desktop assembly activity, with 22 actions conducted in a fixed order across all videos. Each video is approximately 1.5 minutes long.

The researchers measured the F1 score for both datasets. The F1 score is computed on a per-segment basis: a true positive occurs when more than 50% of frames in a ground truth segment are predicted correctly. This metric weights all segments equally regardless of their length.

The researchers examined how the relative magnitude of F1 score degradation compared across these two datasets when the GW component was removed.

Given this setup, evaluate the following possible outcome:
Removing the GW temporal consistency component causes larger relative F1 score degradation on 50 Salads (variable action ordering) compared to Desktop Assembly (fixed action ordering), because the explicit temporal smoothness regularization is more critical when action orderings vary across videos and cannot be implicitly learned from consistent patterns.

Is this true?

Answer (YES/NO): YES